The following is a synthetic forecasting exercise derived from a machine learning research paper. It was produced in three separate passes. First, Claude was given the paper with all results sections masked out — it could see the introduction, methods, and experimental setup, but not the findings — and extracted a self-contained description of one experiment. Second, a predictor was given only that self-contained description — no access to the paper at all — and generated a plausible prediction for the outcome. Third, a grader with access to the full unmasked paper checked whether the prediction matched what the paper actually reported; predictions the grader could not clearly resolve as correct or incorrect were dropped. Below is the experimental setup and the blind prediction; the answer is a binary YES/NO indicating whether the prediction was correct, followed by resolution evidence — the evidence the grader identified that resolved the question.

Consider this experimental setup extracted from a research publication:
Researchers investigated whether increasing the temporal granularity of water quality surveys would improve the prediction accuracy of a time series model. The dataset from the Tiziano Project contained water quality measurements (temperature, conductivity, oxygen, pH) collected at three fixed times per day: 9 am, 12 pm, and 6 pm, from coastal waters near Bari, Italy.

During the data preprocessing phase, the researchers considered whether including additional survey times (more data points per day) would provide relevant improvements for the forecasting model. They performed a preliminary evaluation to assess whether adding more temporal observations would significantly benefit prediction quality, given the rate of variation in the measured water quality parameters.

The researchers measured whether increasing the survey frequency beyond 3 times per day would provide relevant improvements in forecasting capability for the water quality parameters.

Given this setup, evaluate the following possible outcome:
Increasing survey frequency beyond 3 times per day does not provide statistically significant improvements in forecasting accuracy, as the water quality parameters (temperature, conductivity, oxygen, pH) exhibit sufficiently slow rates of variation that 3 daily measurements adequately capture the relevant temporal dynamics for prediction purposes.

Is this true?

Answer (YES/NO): YES